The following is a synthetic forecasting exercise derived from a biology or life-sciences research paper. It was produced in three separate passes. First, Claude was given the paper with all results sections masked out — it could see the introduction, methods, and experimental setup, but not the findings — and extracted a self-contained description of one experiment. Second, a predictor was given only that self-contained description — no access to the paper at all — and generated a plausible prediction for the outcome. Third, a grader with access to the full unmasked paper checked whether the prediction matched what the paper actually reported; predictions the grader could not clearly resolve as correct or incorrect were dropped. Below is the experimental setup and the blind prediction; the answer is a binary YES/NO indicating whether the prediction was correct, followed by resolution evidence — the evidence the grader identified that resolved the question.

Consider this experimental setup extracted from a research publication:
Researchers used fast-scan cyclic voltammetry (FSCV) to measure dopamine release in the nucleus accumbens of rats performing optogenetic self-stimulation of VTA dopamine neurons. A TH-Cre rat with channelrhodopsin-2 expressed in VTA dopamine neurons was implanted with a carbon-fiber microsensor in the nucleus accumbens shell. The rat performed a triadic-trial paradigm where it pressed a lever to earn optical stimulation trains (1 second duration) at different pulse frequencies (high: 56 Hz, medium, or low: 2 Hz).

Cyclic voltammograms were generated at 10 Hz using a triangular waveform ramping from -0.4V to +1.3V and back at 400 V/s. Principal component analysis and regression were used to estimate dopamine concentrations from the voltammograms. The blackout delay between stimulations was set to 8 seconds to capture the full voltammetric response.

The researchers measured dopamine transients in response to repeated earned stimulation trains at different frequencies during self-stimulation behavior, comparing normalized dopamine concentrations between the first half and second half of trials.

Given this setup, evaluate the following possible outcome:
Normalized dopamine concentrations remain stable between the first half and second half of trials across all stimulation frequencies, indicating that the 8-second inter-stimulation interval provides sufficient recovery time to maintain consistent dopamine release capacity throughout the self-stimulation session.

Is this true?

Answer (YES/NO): NO